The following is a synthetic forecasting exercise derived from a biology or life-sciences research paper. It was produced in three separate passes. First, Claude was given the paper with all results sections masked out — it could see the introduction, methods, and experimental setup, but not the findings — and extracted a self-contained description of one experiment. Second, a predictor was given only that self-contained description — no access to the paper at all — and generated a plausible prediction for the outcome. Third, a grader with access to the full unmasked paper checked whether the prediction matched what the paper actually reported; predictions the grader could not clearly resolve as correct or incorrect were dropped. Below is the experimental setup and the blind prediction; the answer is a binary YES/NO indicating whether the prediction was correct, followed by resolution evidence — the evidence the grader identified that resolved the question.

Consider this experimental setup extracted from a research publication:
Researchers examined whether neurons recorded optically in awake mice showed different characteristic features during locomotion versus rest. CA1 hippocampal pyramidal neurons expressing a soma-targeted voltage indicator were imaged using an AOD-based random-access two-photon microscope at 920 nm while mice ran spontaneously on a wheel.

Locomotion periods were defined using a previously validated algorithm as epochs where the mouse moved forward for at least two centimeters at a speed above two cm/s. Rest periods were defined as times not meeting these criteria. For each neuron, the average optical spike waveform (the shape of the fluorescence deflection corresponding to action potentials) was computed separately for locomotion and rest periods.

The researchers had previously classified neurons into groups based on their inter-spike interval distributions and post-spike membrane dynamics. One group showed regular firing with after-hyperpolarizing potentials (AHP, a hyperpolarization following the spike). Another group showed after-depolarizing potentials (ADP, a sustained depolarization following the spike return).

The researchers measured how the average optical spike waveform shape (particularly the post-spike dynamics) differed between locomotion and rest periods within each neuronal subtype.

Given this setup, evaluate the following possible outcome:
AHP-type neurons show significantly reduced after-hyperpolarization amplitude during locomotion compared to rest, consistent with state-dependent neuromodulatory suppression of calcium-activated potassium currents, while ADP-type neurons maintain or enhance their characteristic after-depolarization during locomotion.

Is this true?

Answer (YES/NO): NO